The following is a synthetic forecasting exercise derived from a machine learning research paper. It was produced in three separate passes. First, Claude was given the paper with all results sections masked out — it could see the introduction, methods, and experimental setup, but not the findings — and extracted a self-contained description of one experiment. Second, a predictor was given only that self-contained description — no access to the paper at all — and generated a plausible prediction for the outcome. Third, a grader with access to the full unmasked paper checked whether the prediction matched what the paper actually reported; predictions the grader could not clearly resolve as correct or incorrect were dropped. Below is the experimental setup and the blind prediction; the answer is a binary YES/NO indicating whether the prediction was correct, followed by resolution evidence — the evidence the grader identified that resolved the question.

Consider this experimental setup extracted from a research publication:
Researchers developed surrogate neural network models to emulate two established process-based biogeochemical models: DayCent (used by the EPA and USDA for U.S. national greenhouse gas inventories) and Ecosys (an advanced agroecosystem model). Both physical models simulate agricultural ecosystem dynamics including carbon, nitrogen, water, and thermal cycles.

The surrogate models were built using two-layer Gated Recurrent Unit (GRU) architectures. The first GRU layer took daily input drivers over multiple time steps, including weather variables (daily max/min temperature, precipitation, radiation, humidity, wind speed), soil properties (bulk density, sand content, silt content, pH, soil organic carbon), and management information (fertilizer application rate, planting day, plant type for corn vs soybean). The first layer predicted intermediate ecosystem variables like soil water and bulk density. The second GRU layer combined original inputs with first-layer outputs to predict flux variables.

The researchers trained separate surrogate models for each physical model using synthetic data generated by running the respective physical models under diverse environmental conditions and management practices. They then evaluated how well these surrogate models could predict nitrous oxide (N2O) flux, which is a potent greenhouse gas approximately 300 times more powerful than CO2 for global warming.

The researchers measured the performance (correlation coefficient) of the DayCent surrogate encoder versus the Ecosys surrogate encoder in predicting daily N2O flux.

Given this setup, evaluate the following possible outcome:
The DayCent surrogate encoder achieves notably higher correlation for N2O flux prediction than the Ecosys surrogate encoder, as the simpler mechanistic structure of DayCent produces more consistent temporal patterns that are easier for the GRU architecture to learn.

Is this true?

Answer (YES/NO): NO